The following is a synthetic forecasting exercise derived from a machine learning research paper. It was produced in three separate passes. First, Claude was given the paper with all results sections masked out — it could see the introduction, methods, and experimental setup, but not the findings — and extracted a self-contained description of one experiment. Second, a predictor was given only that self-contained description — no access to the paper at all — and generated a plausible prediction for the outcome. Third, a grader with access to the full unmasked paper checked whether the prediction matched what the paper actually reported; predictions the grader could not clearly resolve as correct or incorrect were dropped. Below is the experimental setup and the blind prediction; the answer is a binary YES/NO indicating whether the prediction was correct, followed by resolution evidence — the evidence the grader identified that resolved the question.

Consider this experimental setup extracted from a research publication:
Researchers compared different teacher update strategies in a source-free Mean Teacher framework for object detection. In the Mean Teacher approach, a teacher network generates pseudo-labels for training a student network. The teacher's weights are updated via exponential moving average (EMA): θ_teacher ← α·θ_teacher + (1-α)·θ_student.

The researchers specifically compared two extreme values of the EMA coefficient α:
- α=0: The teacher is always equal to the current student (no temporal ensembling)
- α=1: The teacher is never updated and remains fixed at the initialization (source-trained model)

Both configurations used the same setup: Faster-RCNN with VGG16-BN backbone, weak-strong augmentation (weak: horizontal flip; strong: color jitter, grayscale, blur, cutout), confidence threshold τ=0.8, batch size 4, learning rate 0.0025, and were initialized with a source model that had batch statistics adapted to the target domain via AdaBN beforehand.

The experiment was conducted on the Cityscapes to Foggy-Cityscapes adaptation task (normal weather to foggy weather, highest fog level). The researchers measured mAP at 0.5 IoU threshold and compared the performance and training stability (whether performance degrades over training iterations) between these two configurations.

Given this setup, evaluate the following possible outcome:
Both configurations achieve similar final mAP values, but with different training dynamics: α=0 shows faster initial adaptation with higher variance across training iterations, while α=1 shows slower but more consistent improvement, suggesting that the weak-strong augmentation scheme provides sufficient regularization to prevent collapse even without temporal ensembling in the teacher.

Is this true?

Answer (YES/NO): NO